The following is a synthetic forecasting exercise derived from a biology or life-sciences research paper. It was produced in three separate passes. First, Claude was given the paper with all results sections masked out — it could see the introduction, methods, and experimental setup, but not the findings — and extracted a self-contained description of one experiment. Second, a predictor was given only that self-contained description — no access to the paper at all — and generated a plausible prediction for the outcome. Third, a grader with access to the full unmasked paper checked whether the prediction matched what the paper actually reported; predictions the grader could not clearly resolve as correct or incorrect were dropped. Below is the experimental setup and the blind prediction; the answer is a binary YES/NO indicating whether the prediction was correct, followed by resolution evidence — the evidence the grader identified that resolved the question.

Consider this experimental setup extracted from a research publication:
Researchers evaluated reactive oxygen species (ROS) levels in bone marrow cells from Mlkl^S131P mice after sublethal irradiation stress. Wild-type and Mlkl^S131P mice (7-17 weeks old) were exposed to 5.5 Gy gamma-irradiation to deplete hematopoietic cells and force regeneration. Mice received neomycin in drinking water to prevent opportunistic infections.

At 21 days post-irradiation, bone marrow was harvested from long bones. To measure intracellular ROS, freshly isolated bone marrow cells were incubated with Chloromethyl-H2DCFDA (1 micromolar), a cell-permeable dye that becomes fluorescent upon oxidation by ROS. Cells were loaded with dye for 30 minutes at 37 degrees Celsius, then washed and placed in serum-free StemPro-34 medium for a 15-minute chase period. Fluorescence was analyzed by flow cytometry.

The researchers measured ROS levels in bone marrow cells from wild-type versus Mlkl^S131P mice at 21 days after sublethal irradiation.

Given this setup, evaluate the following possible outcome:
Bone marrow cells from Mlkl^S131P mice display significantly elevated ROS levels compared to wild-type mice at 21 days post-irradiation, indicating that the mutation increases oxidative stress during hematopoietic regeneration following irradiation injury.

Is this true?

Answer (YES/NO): YES